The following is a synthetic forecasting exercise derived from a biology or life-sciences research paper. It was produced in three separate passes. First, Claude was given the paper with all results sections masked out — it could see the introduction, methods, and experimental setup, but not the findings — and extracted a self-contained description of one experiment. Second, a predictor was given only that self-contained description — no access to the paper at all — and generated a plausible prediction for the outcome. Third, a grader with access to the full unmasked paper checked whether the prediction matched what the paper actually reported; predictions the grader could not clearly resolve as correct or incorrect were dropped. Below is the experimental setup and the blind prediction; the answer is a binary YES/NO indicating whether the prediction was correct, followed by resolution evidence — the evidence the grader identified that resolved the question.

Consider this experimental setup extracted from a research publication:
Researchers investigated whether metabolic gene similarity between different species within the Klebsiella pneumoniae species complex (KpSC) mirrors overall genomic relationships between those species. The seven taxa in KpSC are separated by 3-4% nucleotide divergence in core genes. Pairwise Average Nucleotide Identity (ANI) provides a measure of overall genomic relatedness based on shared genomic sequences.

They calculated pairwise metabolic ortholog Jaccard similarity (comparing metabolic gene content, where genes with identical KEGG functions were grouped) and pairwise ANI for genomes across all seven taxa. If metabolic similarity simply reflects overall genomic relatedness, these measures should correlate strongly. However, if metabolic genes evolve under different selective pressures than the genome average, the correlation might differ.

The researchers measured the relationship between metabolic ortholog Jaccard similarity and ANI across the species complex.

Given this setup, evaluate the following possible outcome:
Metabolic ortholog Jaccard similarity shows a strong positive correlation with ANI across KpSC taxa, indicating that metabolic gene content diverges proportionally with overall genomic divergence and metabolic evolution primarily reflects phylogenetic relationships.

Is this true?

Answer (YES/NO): NO